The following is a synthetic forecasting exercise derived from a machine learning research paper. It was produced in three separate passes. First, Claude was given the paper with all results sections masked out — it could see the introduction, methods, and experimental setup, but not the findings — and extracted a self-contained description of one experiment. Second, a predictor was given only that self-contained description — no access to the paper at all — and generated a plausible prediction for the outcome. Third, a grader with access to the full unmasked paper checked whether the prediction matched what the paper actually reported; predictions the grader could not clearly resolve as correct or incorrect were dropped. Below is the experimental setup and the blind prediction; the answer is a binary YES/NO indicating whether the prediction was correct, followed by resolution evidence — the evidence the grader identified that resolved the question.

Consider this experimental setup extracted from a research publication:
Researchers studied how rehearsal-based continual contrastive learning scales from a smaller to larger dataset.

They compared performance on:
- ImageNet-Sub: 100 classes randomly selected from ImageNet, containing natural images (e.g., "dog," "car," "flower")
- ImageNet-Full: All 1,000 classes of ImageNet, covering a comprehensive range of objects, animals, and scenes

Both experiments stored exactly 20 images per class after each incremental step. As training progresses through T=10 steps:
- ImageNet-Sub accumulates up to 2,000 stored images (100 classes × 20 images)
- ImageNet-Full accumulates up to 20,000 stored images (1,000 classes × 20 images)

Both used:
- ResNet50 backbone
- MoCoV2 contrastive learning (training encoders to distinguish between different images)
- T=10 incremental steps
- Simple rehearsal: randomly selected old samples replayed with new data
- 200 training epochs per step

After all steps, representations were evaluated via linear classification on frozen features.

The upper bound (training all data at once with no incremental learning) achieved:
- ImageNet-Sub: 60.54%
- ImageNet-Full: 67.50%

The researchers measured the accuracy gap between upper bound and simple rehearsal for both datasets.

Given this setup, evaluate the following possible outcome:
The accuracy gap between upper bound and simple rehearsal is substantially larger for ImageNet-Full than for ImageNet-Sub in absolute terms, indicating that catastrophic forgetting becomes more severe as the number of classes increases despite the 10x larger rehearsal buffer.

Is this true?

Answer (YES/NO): NO